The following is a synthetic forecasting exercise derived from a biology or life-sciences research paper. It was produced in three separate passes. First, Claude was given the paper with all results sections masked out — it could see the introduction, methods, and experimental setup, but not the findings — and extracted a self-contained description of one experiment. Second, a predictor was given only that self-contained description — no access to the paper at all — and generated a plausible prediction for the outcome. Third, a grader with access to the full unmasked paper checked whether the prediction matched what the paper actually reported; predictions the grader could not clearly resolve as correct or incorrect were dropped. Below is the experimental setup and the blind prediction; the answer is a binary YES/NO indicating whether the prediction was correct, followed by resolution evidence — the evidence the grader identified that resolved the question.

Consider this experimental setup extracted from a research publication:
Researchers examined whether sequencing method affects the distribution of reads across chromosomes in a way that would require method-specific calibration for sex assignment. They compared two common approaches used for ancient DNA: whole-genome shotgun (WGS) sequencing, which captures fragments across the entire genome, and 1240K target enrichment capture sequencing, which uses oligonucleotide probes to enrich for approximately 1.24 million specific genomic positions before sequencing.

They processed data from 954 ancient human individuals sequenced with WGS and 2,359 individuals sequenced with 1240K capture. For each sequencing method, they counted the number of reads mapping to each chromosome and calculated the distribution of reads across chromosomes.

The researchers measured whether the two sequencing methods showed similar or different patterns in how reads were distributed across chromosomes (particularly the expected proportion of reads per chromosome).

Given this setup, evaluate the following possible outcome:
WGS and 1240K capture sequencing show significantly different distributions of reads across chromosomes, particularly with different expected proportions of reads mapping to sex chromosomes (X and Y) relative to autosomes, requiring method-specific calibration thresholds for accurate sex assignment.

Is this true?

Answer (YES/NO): YES